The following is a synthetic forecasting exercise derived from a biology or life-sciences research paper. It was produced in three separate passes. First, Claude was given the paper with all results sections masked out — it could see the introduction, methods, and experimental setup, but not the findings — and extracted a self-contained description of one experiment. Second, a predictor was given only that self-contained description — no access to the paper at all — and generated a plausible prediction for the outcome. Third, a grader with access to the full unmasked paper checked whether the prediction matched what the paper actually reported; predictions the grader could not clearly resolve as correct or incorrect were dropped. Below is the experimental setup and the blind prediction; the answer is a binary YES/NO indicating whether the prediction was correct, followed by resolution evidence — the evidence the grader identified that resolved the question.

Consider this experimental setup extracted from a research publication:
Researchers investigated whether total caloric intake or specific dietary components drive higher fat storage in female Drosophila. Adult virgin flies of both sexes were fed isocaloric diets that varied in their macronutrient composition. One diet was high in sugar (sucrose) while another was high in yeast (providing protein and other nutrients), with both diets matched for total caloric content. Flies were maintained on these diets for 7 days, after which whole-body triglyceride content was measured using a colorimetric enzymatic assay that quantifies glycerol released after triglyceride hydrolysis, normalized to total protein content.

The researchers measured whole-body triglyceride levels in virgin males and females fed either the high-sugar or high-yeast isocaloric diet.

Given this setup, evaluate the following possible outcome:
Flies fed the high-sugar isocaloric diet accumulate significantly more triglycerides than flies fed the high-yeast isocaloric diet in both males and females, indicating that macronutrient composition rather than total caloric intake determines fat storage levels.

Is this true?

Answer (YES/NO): NO